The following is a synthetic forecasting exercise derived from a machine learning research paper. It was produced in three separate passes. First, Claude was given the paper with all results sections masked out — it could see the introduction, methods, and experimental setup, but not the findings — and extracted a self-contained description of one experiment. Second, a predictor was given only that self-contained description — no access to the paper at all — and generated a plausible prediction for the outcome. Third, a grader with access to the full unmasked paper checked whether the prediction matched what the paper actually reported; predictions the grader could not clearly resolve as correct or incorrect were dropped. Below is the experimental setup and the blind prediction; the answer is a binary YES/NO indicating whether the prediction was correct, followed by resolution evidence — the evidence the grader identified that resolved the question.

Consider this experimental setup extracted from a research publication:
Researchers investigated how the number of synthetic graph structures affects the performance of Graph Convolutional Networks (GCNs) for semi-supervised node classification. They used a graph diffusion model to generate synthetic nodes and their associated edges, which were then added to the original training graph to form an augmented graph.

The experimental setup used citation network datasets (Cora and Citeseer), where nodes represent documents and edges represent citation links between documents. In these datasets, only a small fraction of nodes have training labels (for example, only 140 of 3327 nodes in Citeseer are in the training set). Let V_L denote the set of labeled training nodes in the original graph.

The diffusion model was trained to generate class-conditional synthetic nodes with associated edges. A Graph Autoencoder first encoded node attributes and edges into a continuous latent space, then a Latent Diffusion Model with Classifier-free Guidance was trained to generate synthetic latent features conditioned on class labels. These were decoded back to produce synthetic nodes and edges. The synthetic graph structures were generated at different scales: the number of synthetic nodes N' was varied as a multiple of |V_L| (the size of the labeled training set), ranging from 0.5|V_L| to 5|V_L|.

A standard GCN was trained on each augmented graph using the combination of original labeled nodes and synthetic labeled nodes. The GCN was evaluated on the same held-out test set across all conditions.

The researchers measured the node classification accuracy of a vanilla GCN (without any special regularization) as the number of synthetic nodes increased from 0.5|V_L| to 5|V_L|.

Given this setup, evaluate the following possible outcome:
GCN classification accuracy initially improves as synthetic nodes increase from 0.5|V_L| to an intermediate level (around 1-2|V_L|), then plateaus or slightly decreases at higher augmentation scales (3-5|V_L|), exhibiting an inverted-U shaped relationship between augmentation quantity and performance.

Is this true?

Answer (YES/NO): NO